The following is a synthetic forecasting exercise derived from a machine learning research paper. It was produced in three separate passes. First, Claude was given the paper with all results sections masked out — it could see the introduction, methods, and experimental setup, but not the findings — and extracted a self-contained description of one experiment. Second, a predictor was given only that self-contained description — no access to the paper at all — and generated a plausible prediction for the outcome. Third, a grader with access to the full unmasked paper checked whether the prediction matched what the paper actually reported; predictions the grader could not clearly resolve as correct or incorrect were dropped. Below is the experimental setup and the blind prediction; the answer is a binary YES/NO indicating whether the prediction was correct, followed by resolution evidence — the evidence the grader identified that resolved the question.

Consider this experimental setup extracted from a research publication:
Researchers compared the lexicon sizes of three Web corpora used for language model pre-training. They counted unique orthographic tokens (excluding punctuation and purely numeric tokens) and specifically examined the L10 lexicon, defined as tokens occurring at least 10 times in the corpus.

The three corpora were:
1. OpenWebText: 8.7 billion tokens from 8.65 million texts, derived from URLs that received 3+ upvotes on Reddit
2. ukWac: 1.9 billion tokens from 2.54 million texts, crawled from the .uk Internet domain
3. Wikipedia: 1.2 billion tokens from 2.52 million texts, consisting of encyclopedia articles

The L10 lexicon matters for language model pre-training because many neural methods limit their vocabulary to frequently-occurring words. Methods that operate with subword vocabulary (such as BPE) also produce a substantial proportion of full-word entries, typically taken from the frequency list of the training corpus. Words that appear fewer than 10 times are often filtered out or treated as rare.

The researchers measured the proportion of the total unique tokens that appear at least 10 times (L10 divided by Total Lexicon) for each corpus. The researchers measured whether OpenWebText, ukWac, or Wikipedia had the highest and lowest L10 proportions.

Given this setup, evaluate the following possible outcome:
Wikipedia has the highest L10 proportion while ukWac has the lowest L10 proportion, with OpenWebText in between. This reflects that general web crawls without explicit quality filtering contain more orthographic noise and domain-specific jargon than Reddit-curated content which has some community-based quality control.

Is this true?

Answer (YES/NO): NO